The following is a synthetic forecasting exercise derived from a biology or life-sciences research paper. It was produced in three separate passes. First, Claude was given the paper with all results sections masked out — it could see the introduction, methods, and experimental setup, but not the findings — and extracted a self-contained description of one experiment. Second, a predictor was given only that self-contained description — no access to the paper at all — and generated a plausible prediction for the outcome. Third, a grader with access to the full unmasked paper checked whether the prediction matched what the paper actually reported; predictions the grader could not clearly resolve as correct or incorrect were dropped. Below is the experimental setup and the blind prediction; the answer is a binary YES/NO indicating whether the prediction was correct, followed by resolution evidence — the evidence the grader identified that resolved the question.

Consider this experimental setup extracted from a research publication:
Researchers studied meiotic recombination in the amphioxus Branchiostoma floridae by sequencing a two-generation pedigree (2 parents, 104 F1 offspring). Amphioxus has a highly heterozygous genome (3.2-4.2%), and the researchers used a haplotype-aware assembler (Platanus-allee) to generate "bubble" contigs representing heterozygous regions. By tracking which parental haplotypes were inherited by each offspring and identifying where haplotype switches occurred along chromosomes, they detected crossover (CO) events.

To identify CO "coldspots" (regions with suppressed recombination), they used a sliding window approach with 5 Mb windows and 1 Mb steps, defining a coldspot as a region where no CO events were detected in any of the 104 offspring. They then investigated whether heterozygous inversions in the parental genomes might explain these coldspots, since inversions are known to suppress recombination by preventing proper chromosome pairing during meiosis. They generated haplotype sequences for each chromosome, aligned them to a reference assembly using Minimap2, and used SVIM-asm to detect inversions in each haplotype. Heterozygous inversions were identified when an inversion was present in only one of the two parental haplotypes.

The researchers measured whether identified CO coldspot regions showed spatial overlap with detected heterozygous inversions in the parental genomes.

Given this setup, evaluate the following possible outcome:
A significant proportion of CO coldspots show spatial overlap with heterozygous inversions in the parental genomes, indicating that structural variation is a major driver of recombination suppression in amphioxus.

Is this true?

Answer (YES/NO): NO